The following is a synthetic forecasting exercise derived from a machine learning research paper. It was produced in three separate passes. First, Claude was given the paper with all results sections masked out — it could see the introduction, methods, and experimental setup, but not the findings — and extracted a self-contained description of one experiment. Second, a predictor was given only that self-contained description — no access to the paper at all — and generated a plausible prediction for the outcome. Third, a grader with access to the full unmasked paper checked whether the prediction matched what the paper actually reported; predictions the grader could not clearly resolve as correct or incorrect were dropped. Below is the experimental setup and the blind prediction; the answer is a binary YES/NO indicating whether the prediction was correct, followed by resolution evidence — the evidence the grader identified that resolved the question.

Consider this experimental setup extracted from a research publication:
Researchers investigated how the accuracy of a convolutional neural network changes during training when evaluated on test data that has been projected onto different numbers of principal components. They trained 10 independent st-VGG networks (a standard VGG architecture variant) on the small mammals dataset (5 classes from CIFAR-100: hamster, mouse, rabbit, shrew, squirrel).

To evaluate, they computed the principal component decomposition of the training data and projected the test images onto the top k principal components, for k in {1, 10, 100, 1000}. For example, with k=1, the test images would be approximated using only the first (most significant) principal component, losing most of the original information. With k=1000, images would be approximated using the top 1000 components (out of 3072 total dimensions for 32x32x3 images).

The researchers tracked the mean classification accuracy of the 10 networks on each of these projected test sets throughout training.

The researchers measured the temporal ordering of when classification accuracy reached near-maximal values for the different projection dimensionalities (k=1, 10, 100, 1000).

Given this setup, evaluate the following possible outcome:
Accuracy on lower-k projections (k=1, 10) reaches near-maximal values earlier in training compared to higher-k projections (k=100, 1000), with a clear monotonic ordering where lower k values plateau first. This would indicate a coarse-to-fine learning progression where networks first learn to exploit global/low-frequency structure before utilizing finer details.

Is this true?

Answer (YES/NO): NO